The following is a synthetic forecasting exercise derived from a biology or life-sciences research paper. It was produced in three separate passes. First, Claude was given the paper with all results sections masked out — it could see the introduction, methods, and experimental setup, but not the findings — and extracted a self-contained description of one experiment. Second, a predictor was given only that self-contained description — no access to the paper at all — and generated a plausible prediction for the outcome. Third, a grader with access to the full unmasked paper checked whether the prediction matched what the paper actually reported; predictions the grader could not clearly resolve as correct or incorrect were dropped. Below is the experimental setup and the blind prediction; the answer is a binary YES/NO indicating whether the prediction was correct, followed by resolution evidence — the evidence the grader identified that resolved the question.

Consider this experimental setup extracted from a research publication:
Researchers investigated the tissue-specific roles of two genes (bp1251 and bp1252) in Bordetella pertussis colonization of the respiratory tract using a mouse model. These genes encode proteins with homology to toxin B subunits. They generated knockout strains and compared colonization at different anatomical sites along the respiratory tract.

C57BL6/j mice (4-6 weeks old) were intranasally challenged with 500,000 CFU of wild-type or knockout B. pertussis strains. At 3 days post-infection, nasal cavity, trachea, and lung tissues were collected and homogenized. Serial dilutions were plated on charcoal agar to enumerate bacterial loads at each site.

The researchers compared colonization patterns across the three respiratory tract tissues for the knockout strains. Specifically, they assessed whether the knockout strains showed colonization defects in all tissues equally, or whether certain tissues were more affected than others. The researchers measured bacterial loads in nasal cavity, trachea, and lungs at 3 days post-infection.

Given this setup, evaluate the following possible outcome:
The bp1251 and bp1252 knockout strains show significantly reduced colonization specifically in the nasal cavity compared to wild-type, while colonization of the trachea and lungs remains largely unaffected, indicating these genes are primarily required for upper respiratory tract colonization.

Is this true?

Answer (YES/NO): NO